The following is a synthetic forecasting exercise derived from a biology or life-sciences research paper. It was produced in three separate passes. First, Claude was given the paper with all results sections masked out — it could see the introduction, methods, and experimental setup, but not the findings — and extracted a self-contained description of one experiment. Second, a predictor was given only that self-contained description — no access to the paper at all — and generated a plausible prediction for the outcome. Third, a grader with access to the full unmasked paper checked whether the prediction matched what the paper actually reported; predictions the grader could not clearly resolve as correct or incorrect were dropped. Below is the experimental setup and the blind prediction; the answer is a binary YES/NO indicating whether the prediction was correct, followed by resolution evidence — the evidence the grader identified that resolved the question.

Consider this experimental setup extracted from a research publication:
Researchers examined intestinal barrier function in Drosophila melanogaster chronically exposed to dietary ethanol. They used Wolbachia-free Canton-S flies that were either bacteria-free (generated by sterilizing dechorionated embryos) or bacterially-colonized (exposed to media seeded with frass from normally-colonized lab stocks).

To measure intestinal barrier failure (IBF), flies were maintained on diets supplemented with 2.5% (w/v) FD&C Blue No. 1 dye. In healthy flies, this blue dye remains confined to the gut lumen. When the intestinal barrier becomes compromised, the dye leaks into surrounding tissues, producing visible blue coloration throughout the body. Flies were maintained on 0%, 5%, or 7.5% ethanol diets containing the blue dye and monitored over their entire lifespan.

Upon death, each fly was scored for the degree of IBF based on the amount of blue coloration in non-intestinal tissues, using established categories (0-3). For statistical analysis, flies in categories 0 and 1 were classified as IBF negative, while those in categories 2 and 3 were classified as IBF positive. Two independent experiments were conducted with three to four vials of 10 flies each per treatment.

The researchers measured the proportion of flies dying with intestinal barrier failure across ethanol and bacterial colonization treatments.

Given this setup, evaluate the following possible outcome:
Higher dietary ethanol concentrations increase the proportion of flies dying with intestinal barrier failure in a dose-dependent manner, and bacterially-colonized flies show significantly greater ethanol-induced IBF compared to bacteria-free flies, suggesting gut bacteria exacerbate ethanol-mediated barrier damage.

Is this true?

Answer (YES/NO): NO